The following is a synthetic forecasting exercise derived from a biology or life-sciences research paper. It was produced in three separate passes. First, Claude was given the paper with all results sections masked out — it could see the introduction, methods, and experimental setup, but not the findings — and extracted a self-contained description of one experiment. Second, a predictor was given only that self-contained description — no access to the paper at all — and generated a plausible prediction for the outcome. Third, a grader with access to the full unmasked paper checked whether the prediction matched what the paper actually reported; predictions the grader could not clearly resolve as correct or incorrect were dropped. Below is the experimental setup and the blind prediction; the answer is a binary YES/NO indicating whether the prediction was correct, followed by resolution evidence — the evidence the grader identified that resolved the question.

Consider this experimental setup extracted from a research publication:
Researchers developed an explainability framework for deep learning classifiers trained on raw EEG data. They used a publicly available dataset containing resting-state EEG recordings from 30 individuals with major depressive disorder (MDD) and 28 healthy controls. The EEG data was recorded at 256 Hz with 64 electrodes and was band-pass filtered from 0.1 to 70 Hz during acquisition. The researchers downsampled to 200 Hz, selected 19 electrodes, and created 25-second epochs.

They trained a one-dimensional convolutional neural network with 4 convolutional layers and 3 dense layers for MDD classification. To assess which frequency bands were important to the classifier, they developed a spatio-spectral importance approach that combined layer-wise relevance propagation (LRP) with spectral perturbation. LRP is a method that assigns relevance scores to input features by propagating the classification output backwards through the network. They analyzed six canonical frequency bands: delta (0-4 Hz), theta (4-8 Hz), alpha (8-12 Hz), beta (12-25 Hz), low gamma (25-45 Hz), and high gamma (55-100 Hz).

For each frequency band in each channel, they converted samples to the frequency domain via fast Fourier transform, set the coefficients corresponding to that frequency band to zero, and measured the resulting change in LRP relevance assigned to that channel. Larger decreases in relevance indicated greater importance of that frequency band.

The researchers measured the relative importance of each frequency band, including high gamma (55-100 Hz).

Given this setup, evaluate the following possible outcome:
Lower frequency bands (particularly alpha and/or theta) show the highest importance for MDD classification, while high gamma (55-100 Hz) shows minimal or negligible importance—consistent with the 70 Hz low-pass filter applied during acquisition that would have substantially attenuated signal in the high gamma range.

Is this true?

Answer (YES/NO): NO